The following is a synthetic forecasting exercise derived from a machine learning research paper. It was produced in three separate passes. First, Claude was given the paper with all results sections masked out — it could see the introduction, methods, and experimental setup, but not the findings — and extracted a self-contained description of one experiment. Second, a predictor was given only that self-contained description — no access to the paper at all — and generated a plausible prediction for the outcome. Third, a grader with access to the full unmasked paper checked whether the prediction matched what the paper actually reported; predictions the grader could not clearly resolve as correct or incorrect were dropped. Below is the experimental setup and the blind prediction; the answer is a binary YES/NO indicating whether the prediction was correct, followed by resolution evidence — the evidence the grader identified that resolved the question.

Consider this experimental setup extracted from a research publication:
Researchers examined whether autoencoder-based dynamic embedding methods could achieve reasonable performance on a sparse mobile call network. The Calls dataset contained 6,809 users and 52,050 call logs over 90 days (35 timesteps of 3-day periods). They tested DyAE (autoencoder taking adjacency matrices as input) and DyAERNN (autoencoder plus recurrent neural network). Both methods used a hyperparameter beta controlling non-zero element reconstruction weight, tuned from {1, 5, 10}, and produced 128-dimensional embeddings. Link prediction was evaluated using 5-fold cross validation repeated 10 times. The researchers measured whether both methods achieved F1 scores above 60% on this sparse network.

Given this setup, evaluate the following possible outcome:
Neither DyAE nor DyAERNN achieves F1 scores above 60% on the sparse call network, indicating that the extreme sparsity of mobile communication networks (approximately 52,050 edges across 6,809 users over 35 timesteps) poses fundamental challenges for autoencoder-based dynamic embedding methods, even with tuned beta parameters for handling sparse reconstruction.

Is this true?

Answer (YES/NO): YES